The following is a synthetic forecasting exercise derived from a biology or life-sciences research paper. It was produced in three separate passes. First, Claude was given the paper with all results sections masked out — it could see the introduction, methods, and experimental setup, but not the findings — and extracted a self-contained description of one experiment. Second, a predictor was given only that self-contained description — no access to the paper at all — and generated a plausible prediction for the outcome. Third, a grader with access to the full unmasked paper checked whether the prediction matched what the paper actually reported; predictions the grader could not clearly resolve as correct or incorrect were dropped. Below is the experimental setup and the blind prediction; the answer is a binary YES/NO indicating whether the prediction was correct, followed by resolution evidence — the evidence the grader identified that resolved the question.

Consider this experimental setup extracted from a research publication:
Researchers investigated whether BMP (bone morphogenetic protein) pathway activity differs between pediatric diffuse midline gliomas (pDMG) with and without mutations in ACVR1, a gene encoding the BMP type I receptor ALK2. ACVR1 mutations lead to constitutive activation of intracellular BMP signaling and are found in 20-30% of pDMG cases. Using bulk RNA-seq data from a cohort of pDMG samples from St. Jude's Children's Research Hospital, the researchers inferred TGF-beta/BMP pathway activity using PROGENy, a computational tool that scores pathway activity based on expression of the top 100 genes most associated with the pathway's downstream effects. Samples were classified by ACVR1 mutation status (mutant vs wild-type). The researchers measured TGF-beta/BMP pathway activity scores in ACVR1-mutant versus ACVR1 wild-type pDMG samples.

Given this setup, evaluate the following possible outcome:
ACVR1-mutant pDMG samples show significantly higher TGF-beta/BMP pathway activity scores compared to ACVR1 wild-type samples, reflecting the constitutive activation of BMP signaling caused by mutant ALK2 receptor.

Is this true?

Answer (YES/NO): NO